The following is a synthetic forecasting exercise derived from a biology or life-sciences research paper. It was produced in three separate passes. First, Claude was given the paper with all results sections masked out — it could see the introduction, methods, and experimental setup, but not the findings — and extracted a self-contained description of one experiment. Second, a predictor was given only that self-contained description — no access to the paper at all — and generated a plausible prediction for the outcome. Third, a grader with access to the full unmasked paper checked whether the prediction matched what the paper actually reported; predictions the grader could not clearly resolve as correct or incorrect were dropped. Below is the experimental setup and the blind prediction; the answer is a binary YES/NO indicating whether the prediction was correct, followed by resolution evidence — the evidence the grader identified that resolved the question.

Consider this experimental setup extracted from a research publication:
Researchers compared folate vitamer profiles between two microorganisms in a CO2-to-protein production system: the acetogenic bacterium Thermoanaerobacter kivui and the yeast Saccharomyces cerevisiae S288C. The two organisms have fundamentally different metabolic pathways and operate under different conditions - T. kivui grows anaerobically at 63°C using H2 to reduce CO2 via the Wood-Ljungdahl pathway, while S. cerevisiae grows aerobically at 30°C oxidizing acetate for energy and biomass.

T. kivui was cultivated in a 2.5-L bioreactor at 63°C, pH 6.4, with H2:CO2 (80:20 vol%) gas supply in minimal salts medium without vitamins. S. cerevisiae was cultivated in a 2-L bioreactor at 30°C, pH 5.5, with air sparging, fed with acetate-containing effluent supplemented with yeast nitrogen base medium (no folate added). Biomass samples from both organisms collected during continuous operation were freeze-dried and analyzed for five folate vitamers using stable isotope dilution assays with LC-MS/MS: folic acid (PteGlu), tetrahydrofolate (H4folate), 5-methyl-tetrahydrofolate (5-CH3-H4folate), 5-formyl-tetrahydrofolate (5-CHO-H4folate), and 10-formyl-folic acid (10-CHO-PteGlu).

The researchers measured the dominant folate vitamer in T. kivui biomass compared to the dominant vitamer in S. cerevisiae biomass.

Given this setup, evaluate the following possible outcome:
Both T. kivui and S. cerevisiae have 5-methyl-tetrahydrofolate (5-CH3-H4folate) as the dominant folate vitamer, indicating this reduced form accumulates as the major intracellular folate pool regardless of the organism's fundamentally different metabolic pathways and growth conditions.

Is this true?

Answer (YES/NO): NO